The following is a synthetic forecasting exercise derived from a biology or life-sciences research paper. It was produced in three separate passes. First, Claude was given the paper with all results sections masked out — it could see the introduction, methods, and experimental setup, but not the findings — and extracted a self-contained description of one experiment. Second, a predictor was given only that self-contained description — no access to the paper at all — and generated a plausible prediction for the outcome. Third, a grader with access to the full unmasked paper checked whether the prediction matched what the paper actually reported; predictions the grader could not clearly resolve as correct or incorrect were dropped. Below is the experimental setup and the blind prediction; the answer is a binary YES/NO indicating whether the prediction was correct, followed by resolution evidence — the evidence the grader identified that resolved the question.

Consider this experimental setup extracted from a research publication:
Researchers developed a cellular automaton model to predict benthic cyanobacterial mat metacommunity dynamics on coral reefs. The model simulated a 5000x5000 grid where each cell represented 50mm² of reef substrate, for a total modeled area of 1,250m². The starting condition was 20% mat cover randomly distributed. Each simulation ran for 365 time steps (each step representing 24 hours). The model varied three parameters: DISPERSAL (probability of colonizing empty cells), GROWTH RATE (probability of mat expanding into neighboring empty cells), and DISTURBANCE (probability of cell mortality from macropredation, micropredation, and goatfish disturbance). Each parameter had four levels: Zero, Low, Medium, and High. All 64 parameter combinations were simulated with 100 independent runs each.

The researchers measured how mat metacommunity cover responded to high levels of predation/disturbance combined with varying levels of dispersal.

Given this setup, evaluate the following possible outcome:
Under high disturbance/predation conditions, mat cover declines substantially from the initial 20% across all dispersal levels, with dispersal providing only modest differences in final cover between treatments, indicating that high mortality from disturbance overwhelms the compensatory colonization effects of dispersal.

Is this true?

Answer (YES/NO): NO